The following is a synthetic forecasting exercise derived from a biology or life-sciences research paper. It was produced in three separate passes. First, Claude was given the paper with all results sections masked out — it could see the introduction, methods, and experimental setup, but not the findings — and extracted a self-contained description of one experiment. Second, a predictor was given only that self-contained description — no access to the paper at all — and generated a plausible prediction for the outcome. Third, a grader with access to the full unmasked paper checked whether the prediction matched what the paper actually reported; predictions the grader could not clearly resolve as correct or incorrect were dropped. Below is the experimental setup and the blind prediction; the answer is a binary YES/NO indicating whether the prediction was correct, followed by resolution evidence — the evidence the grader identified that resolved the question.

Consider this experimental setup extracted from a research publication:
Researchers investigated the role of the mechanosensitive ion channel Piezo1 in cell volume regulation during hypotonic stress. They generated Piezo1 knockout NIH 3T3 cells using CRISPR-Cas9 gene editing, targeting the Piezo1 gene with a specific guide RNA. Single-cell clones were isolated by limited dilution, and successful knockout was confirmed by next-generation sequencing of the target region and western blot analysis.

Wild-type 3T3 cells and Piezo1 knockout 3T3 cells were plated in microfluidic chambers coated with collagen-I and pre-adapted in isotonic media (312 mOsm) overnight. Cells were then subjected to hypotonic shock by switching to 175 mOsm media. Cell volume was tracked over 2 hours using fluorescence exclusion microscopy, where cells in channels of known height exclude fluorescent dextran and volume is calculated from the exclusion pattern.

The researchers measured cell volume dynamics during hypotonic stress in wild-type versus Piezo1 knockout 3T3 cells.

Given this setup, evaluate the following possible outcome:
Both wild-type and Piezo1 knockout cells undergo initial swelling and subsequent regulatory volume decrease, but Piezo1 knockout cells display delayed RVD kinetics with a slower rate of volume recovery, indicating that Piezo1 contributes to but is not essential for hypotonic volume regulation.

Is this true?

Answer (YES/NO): NO